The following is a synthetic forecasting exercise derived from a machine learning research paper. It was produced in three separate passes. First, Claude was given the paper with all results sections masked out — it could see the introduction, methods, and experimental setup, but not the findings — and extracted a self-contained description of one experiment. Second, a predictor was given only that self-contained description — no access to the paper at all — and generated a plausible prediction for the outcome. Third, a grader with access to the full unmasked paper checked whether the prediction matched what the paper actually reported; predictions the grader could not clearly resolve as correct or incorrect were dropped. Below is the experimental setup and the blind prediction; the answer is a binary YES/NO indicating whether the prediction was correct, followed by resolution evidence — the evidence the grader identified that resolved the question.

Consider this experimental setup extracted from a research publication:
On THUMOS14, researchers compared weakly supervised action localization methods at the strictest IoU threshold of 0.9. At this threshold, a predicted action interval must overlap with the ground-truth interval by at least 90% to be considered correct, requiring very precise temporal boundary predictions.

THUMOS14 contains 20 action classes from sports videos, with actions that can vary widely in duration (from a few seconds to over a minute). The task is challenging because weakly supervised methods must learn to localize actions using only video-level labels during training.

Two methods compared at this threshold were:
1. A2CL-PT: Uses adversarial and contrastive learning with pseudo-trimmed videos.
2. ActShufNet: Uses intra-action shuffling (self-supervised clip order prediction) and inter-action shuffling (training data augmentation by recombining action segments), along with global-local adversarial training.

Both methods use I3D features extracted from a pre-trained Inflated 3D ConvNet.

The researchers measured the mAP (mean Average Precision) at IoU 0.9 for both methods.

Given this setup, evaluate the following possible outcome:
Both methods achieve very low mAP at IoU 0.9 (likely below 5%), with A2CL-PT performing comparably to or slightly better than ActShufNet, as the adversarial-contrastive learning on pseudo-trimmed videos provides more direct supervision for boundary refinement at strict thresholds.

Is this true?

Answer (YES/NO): YES